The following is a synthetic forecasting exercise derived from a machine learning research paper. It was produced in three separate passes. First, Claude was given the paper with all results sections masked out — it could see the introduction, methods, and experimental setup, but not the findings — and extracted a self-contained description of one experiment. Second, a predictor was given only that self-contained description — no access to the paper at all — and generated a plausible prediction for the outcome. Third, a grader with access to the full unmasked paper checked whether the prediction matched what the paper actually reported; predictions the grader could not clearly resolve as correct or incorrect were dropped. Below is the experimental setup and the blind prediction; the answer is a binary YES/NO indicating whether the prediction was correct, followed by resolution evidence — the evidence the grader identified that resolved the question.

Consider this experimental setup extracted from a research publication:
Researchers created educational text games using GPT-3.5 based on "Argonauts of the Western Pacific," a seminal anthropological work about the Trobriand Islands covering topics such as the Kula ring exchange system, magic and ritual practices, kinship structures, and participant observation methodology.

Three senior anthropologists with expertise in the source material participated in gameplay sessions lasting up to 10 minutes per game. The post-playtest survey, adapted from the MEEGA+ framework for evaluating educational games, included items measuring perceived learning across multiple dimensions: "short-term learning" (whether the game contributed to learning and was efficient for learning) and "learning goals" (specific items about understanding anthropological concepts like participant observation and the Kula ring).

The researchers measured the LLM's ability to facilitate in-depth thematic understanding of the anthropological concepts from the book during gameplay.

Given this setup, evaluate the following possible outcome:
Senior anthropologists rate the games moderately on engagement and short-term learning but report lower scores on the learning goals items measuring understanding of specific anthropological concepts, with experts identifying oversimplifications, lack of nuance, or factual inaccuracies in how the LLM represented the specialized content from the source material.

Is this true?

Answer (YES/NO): NO